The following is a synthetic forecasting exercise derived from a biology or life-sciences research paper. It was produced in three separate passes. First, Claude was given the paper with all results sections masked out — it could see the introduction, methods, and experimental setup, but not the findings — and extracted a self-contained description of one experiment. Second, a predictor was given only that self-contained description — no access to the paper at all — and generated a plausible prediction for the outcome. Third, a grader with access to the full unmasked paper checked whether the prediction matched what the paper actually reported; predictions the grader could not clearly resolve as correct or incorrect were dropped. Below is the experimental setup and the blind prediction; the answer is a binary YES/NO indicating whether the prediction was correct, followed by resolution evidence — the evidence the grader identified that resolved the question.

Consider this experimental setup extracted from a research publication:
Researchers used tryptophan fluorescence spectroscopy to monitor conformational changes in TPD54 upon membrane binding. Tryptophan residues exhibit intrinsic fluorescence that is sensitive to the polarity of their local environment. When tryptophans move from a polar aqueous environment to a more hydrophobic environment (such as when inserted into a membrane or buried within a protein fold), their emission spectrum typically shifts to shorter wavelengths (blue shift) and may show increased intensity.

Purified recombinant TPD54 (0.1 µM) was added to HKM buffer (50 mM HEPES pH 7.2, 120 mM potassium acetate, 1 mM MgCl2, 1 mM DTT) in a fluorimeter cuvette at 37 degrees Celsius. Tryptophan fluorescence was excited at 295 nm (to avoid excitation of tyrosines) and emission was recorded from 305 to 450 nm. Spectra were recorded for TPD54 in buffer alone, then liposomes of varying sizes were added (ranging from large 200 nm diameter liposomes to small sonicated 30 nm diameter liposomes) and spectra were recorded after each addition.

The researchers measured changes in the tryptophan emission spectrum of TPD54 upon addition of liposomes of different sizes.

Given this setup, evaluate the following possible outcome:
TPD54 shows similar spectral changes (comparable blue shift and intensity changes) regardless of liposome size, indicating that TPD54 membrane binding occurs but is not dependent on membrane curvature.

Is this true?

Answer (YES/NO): NO